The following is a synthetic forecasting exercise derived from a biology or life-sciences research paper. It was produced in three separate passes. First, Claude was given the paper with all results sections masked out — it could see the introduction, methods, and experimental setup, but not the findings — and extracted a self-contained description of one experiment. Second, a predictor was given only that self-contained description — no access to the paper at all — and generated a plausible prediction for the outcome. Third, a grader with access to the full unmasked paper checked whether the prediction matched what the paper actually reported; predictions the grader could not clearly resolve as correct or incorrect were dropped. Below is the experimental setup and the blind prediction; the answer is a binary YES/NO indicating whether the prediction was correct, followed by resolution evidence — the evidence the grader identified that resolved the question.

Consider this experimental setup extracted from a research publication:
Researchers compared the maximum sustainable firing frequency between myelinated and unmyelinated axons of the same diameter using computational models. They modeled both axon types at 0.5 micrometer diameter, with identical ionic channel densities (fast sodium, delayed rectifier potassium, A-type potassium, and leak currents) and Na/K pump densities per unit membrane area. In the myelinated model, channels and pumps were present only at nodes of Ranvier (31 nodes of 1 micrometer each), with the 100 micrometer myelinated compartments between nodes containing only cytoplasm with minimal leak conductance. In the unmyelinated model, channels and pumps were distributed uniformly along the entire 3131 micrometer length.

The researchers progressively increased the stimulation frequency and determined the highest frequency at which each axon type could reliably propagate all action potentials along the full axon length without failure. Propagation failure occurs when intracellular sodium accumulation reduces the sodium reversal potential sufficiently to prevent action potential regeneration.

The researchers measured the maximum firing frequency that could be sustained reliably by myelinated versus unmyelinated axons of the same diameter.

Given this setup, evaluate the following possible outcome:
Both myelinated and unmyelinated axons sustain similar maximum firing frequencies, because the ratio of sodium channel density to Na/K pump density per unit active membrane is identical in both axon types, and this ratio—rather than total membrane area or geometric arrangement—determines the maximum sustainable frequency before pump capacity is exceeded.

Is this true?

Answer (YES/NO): NO